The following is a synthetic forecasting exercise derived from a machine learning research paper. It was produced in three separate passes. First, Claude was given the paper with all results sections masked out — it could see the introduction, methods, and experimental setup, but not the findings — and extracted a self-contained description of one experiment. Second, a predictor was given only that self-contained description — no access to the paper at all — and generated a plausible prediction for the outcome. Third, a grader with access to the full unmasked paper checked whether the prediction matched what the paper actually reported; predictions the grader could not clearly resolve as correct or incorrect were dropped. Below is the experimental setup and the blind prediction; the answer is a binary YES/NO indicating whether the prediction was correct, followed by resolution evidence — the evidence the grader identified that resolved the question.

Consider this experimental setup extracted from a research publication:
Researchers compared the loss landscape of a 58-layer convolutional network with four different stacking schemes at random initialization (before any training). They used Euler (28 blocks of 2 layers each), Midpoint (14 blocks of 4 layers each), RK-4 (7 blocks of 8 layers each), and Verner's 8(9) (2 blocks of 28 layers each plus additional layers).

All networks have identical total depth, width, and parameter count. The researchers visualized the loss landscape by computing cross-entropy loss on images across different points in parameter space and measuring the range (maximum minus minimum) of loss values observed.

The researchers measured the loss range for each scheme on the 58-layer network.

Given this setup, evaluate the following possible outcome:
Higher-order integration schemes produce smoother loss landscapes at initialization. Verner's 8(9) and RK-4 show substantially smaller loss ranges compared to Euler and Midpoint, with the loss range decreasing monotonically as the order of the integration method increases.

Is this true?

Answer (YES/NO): YES